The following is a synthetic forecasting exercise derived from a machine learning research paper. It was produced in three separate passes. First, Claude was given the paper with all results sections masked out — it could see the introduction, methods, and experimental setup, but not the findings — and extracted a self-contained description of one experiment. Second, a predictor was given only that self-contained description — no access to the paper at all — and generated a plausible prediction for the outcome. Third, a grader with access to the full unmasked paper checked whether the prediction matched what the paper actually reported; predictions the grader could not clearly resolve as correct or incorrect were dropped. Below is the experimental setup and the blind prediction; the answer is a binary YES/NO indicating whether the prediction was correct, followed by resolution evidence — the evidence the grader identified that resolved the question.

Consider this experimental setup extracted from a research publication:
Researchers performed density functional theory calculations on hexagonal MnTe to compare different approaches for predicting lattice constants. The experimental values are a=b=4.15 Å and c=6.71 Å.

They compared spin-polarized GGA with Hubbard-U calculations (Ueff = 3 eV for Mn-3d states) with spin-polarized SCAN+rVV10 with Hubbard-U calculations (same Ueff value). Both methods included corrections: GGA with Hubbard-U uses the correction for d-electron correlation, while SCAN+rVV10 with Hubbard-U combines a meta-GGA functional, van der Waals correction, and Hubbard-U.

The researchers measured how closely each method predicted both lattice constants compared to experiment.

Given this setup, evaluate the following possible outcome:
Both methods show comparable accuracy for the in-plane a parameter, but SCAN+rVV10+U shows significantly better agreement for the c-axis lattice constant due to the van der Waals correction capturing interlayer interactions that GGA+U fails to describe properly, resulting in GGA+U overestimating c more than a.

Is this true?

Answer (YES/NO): NO